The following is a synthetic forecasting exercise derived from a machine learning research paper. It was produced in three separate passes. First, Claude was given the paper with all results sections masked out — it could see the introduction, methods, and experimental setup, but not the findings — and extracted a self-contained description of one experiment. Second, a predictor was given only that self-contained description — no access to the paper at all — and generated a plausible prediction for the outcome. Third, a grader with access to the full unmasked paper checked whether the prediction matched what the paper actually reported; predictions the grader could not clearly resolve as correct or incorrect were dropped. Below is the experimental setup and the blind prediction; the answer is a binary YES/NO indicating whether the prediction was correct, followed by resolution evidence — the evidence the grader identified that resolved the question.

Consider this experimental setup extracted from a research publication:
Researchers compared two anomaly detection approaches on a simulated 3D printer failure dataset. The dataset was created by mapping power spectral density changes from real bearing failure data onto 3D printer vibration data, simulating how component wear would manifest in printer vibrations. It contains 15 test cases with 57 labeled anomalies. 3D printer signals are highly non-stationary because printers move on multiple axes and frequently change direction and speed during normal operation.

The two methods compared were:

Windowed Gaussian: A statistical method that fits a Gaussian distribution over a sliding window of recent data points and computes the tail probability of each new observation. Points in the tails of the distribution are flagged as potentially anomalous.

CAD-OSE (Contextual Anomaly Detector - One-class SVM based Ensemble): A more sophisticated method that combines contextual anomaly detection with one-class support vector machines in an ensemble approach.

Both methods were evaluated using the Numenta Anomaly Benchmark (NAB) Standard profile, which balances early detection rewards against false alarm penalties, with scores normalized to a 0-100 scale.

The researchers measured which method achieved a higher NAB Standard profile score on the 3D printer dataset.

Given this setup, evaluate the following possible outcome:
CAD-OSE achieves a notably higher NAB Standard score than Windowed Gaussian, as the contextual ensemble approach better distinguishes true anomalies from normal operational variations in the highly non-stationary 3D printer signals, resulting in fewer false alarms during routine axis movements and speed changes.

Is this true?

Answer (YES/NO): NO